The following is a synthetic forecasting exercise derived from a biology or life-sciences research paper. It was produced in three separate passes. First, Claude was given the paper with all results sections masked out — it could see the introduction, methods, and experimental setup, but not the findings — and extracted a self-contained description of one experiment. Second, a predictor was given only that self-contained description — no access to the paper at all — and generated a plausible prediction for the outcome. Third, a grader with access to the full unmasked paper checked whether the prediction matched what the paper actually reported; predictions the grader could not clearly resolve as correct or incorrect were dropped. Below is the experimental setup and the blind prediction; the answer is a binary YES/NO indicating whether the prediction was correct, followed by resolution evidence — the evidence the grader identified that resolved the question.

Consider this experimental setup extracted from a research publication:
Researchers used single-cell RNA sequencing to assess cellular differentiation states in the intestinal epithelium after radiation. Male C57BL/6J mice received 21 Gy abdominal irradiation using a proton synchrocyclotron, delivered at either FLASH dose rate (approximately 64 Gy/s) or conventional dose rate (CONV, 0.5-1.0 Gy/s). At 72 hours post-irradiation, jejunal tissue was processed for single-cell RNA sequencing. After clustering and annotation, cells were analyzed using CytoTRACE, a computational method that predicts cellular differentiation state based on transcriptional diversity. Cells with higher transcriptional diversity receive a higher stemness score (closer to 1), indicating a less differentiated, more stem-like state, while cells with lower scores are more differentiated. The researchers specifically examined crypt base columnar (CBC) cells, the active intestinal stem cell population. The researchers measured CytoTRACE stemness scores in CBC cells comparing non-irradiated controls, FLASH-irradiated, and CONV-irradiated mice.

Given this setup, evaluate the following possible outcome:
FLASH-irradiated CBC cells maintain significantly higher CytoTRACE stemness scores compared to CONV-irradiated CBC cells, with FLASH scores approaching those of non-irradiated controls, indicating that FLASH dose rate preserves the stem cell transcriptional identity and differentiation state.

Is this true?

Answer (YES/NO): YES